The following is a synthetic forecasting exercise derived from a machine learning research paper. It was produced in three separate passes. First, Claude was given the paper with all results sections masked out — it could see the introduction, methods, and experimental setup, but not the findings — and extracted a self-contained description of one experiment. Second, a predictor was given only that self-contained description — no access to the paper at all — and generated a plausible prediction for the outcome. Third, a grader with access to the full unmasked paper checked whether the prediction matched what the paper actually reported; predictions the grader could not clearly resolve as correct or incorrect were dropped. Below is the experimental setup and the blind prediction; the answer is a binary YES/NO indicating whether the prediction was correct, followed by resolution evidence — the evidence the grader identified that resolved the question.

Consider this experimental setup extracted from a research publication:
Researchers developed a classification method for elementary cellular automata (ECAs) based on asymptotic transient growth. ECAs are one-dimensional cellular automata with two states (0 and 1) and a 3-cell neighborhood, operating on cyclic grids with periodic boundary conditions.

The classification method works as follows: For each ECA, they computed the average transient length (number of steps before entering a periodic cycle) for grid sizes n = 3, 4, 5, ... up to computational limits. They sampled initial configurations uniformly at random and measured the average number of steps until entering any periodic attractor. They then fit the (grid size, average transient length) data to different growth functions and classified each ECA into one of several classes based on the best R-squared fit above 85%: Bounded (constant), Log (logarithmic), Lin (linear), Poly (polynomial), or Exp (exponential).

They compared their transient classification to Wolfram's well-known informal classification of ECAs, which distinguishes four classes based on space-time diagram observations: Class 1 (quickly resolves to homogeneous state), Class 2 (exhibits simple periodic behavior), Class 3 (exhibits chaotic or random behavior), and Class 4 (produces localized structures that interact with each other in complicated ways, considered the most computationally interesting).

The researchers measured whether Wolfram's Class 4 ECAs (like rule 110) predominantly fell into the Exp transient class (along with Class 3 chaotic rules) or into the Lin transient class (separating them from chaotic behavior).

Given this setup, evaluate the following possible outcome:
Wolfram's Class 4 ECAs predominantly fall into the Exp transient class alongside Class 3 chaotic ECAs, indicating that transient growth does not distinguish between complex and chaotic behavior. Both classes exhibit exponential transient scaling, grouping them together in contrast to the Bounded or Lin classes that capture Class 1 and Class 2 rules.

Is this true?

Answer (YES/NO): NO